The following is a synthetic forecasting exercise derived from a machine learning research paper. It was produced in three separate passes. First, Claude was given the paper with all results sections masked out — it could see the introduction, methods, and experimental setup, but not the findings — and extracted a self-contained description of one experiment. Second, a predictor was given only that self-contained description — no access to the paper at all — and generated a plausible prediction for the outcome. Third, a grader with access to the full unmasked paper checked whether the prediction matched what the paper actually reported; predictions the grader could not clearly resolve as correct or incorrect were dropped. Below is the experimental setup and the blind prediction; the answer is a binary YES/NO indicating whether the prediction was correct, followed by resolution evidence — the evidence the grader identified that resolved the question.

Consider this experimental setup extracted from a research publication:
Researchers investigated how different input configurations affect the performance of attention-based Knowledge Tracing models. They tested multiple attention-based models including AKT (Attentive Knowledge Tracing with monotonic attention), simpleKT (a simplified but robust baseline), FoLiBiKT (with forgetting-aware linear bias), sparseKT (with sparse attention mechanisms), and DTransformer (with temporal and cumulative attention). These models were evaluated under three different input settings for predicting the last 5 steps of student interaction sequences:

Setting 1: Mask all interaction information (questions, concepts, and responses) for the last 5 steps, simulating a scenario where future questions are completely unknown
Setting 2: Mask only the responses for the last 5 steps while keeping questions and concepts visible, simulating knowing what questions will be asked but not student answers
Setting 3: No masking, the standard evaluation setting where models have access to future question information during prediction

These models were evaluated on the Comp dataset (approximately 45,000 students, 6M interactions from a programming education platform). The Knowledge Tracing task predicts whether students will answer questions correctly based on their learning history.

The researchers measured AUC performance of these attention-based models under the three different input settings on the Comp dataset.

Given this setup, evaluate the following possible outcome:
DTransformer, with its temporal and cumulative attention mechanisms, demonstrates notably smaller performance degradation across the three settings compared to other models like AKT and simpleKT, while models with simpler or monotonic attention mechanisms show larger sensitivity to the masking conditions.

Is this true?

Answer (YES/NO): NO